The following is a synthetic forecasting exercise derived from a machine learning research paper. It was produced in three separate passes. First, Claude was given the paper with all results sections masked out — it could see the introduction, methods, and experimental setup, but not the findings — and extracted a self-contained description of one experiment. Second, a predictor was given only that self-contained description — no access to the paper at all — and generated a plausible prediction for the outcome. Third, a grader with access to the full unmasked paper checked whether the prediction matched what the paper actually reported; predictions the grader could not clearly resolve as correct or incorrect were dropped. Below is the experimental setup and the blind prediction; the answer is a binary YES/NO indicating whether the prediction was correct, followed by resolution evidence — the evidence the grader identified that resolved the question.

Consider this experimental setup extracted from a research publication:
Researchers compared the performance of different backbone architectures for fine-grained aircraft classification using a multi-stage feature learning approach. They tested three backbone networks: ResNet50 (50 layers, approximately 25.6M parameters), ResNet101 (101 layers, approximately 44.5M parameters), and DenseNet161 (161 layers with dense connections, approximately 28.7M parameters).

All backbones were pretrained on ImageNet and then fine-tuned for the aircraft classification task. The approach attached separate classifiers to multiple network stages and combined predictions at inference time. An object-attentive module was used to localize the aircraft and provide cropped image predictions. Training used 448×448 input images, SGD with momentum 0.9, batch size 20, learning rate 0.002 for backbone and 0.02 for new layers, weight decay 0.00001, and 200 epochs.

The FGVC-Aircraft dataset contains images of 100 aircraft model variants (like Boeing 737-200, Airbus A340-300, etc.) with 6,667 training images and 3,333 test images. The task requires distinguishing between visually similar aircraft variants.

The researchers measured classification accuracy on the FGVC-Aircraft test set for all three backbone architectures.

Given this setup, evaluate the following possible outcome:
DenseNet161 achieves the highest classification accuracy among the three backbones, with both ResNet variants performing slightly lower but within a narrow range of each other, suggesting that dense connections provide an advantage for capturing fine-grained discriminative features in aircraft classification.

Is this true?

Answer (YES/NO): NO